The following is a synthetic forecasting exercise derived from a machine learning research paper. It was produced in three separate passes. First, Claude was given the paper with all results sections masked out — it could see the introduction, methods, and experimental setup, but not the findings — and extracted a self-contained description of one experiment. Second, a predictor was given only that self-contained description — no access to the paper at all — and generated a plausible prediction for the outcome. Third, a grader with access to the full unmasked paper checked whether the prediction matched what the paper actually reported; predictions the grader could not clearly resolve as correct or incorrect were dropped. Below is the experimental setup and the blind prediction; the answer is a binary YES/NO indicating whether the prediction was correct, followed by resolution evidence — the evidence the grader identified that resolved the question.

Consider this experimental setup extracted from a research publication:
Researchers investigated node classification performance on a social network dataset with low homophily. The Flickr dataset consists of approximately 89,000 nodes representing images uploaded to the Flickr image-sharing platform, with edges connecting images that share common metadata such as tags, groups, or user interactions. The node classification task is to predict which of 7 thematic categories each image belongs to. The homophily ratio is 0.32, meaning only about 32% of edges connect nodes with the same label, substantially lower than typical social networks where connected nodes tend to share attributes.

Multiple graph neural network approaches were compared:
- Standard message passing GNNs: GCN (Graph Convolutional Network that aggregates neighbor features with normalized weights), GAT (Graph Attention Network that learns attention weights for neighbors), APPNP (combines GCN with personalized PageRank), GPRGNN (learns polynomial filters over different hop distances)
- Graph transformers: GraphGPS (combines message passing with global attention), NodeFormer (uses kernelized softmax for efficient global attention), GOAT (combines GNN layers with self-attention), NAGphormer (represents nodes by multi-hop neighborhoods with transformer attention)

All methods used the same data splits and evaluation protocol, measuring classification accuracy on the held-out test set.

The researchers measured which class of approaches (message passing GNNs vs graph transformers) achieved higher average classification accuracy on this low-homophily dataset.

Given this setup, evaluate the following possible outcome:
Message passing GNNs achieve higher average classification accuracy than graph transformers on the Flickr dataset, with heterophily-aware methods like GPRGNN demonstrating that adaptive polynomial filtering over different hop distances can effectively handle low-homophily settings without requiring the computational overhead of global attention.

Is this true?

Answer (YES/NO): NO